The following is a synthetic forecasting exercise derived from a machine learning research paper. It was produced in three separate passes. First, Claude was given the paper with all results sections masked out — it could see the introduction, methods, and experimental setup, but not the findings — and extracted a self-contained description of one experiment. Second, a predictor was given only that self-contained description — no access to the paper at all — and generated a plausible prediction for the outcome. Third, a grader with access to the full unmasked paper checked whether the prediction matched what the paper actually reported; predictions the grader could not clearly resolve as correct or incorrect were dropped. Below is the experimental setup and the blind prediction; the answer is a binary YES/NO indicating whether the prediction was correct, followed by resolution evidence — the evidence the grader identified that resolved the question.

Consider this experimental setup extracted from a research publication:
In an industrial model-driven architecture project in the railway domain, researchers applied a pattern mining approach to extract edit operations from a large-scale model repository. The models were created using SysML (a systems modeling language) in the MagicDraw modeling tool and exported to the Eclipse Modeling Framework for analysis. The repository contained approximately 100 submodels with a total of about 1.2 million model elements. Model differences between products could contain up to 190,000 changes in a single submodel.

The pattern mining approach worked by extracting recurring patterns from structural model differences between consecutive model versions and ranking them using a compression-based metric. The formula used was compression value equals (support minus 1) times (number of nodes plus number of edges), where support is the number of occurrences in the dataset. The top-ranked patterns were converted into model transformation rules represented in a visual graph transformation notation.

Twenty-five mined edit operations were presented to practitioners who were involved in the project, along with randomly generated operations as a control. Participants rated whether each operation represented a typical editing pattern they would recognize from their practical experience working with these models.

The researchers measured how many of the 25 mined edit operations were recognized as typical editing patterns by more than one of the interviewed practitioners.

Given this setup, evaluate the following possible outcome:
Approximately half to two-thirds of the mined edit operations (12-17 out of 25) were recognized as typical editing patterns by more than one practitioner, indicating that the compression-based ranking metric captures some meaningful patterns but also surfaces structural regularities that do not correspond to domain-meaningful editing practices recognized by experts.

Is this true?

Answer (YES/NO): NO